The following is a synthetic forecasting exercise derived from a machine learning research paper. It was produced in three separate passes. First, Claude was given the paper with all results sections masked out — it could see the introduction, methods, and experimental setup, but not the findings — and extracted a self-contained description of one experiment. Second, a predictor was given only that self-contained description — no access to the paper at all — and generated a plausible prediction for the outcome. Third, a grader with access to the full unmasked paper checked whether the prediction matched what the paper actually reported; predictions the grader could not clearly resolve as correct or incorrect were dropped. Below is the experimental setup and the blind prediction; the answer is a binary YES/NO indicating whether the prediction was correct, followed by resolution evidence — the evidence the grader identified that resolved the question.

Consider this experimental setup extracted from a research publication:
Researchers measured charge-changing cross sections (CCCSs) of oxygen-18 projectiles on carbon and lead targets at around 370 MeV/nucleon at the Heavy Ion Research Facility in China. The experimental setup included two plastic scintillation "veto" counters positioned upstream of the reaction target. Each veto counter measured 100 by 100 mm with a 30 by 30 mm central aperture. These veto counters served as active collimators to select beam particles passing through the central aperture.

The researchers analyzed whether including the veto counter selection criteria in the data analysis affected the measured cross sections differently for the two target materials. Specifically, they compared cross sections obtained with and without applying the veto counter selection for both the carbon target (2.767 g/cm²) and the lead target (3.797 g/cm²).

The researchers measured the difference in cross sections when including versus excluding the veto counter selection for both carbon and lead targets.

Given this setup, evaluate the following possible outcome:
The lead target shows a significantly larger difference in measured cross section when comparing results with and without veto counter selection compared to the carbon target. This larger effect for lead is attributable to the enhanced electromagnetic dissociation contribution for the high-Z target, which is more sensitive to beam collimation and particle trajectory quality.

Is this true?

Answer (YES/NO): NO